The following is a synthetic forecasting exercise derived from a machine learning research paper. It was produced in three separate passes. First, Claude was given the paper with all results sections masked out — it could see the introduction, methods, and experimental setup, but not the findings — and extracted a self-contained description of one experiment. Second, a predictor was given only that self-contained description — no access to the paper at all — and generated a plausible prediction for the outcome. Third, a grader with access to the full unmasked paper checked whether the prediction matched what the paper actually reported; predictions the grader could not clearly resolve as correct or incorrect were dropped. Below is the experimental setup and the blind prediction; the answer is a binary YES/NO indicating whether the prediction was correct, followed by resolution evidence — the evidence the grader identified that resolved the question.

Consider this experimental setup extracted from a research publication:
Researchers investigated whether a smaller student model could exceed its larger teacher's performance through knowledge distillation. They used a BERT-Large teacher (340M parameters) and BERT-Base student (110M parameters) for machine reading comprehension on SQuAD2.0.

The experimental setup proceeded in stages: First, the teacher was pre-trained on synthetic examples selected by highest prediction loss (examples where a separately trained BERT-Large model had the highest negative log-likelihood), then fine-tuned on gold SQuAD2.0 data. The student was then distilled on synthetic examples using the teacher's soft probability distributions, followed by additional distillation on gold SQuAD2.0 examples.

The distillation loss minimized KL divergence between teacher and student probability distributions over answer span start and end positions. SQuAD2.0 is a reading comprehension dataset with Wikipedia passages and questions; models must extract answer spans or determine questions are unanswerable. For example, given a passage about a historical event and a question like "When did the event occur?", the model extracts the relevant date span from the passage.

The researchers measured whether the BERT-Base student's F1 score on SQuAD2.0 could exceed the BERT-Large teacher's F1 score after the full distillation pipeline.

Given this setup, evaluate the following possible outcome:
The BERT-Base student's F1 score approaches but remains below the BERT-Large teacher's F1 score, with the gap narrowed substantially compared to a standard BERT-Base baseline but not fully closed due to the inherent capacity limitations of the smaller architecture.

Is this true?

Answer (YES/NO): NO